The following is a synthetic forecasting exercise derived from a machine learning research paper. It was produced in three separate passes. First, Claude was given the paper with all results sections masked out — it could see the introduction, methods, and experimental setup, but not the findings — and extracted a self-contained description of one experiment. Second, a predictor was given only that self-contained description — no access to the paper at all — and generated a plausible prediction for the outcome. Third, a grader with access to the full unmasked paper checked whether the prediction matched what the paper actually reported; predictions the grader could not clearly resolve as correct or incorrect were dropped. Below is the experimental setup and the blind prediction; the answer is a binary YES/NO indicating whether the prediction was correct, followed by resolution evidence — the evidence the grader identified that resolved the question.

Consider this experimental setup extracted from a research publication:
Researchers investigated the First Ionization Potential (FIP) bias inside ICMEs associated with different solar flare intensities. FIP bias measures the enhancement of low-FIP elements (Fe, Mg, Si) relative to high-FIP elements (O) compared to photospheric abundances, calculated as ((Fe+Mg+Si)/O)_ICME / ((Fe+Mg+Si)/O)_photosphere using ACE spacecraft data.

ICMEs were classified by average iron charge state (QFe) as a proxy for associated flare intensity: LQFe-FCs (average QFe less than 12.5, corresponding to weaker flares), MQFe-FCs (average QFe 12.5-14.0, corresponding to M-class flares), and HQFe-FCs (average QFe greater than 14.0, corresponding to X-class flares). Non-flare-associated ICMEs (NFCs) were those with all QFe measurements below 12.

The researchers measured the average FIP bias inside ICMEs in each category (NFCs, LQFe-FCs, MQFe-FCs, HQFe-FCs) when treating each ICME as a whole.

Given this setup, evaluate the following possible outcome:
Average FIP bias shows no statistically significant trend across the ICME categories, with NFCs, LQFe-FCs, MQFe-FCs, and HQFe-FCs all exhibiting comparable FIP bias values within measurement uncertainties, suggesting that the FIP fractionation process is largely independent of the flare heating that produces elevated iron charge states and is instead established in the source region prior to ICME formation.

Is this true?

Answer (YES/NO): NO